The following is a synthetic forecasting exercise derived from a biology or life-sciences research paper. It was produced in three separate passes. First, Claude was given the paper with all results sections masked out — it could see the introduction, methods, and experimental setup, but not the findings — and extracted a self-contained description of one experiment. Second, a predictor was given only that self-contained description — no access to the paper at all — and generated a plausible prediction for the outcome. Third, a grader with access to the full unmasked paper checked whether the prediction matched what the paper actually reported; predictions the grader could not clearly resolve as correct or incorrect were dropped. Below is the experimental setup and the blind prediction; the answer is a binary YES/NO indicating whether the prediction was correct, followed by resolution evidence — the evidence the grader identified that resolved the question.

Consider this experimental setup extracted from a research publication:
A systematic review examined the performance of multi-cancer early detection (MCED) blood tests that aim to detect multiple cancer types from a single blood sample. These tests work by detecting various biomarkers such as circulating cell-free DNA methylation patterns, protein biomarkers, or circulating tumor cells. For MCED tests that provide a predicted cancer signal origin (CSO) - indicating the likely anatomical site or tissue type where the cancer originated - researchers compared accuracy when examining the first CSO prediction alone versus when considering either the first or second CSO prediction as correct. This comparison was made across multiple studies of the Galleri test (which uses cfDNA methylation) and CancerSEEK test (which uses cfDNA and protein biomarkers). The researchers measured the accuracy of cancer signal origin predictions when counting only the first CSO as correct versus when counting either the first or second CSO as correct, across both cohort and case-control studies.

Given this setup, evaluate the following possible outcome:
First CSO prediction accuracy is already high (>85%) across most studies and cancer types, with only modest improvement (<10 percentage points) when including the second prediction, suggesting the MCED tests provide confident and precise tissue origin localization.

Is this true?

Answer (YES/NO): NO